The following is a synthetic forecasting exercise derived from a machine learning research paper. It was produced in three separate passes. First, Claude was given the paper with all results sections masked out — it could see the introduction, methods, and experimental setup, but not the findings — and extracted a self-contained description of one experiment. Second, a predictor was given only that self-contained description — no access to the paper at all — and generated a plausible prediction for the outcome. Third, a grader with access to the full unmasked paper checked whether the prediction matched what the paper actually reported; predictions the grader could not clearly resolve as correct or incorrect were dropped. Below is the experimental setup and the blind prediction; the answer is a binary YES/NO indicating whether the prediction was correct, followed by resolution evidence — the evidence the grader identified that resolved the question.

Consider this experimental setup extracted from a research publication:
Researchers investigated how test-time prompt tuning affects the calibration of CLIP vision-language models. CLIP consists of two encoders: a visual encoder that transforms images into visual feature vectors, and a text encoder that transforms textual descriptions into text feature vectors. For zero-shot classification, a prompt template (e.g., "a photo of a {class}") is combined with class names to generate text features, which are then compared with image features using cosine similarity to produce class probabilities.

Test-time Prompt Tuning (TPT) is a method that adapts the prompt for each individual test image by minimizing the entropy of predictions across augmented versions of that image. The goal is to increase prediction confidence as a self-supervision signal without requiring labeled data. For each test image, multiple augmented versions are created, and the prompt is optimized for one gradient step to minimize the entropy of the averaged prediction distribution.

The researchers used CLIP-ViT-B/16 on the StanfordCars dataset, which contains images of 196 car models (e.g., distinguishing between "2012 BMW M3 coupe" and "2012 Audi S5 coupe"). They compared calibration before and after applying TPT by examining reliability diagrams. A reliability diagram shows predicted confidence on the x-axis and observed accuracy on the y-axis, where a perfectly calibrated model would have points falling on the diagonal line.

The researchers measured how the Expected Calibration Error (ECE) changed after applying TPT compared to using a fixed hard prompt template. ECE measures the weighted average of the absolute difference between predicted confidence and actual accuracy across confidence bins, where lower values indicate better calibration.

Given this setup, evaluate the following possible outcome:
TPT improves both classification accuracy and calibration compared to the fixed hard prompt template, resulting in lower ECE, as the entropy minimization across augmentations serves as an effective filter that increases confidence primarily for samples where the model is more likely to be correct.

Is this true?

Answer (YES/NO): NO